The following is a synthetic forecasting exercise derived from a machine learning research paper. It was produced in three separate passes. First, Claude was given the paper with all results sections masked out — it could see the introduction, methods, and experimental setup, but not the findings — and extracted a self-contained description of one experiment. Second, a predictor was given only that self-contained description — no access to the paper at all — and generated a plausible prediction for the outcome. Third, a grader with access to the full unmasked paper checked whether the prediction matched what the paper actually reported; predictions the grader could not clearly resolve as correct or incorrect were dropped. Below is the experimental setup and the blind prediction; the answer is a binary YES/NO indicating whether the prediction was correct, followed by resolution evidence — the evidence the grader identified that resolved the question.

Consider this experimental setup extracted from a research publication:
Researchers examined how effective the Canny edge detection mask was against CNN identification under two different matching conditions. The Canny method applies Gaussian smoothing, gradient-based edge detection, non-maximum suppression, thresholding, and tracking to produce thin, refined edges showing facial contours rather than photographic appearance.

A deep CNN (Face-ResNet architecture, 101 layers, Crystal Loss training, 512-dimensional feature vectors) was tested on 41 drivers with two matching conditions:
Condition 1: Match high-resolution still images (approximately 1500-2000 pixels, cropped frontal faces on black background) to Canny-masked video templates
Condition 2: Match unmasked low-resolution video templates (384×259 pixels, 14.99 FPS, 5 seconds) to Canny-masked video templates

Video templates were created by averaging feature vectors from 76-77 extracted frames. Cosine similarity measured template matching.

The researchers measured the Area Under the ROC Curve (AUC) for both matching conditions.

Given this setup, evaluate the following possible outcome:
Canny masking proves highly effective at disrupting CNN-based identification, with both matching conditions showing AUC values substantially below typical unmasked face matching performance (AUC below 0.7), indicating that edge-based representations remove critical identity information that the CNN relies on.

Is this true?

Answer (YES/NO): YES